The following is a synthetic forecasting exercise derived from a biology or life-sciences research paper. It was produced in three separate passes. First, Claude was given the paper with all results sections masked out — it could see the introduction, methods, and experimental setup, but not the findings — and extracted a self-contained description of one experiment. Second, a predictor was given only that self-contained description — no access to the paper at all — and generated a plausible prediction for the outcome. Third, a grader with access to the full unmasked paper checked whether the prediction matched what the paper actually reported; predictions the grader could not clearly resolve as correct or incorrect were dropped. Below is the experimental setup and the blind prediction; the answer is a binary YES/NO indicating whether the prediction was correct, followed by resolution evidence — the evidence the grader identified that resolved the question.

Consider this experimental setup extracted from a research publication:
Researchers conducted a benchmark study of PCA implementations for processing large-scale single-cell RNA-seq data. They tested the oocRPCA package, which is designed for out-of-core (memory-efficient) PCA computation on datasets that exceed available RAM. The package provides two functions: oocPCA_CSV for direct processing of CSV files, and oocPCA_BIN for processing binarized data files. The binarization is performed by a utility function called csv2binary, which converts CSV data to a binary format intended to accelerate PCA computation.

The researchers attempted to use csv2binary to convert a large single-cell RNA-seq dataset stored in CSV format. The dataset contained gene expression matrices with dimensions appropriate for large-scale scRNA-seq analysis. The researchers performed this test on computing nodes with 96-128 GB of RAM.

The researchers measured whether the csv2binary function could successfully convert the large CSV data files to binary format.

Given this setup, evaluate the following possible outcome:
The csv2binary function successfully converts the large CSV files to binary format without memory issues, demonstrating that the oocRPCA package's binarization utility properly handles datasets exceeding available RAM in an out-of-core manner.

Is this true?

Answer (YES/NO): NO